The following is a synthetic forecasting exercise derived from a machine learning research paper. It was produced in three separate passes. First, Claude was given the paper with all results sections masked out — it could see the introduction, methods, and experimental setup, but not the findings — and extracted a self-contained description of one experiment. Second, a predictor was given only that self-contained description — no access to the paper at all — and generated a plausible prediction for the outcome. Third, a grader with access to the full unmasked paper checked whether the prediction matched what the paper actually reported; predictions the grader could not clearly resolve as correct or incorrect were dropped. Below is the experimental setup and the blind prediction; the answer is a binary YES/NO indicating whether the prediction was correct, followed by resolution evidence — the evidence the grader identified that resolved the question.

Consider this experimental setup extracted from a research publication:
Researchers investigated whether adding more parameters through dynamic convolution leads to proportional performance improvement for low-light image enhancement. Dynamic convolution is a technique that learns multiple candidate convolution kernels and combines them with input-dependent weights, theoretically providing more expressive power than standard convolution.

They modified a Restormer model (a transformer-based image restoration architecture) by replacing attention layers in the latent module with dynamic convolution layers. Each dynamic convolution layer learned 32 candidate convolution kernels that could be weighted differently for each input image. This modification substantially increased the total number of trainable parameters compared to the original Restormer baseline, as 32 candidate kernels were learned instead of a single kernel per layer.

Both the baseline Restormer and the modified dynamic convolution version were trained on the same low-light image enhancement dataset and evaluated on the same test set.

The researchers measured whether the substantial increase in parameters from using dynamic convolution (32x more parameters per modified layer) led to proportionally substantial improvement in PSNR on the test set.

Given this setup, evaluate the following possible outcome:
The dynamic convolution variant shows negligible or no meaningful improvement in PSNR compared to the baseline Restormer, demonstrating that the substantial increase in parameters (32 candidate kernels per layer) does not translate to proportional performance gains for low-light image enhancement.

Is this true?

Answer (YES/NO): YES